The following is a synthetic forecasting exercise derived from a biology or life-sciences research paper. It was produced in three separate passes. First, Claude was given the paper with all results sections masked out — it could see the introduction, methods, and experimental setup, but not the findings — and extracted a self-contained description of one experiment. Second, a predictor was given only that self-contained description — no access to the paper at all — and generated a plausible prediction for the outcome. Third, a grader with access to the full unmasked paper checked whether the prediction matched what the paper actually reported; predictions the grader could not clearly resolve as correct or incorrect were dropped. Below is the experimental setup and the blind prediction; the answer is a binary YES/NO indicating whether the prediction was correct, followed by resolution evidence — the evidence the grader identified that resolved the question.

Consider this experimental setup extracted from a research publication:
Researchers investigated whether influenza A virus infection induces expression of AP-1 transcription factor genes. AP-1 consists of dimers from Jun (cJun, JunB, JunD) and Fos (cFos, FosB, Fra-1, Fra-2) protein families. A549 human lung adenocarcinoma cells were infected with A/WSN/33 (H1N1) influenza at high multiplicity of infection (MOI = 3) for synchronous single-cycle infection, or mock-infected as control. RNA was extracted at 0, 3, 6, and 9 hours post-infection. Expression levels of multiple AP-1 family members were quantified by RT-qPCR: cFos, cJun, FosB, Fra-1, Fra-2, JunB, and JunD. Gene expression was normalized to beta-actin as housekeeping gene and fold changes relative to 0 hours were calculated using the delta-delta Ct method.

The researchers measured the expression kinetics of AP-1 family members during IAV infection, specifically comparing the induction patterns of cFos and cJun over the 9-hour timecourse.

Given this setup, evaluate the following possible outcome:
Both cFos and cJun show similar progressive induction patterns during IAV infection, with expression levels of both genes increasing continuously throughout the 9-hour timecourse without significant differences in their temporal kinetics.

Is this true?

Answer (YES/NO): NO